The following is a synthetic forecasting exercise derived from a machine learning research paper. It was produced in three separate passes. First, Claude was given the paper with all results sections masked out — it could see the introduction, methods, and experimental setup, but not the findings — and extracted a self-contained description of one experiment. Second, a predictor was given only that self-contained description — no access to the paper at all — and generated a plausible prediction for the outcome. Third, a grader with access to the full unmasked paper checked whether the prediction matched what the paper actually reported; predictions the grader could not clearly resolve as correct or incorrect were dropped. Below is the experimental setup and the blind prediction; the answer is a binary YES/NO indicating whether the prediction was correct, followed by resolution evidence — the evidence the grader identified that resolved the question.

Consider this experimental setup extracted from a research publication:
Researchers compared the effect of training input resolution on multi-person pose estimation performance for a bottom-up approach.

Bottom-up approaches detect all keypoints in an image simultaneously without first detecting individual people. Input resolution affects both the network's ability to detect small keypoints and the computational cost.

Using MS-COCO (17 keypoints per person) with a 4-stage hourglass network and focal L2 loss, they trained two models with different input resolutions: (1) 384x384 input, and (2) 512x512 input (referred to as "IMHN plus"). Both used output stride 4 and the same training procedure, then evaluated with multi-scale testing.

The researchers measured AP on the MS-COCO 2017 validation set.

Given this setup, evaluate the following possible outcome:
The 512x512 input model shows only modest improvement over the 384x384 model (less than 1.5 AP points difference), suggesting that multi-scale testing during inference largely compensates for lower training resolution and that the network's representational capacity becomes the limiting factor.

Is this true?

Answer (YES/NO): NO